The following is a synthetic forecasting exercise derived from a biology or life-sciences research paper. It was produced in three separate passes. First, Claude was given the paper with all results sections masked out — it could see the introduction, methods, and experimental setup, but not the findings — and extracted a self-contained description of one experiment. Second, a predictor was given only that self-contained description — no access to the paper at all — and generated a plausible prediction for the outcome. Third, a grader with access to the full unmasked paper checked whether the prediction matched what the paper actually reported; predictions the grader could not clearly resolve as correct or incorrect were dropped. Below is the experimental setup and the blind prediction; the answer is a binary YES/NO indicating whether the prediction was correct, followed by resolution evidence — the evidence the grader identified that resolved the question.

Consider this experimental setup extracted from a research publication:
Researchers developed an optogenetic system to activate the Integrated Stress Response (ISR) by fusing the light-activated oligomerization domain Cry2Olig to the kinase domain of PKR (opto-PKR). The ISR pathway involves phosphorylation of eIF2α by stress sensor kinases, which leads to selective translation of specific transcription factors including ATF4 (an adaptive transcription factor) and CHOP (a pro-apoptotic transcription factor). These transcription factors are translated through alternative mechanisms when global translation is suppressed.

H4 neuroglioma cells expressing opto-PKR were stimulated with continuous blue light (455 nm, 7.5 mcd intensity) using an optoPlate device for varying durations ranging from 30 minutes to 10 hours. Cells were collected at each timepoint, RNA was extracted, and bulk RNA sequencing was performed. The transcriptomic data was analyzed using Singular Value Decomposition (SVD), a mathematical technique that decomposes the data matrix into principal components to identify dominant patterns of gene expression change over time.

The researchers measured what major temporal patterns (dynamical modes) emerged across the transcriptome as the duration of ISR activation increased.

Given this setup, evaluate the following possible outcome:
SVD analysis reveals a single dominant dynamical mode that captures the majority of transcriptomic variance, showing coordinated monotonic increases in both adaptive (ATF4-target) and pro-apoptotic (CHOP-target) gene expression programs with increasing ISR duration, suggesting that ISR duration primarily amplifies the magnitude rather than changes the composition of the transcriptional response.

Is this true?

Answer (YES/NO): NO